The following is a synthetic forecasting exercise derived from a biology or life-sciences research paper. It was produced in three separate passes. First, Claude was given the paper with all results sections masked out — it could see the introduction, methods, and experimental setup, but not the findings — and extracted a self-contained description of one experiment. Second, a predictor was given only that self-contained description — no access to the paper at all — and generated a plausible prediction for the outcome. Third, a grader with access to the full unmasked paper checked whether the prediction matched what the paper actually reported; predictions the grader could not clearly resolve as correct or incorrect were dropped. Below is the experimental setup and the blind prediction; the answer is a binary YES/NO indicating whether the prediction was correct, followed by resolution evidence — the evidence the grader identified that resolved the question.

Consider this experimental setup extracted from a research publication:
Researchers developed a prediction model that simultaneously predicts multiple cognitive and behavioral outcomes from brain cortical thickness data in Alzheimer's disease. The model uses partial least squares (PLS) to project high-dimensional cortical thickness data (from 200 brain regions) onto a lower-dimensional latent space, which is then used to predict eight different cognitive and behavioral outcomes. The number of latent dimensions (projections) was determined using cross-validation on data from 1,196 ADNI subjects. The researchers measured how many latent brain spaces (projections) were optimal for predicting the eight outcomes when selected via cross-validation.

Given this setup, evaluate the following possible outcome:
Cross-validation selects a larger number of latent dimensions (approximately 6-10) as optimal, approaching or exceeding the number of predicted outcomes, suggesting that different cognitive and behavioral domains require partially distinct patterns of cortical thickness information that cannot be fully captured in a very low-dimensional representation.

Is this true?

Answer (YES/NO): NO